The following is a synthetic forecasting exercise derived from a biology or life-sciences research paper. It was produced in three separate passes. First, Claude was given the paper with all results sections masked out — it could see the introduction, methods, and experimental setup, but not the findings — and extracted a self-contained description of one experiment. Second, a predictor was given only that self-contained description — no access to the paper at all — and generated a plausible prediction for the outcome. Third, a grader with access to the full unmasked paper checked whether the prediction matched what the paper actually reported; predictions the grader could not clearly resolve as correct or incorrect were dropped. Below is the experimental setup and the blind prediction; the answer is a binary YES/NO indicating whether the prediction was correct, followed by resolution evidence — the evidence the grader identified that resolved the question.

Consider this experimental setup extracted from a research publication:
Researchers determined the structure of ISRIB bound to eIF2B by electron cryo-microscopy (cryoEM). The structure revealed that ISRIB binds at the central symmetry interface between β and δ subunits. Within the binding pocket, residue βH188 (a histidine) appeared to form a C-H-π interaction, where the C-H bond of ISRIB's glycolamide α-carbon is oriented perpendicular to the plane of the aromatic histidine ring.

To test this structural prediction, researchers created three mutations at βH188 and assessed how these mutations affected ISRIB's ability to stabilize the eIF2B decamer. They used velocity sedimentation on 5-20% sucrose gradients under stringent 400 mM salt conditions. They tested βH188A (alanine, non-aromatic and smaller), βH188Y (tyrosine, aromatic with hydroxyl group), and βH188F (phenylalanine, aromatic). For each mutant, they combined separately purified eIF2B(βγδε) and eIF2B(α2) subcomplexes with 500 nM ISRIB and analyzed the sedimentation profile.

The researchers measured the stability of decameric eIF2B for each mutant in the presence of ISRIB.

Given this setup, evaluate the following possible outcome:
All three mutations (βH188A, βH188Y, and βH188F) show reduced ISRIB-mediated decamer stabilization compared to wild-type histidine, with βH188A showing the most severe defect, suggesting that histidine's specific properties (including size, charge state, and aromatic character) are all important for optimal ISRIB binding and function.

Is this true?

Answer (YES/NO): NO